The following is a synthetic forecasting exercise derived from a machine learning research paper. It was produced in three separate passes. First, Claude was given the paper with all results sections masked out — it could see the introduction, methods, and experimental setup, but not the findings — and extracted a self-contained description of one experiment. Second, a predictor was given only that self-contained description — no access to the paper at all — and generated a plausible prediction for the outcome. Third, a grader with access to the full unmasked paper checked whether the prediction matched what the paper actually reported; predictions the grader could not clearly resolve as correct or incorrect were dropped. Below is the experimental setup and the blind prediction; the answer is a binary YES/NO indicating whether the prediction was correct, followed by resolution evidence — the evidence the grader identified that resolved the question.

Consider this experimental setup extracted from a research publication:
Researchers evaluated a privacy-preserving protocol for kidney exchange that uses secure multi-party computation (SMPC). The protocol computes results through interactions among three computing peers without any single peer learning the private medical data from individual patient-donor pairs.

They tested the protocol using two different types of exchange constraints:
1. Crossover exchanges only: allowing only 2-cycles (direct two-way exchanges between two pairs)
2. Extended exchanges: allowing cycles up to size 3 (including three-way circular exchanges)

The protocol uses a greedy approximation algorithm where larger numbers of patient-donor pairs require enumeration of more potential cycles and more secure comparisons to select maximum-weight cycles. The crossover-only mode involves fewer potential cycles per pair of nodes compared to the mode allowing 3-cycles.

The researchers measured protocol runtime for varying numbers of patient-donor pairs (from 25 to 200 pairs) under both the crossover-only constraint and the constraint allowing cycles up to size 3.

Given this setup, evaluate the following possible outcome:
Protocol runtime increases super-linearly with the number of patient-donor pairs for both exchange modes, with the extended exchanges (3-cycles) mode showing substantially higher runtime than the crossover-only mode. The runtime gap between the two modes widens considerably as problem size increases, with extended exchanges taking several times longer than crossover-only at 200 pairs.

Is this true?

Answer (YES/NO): YES